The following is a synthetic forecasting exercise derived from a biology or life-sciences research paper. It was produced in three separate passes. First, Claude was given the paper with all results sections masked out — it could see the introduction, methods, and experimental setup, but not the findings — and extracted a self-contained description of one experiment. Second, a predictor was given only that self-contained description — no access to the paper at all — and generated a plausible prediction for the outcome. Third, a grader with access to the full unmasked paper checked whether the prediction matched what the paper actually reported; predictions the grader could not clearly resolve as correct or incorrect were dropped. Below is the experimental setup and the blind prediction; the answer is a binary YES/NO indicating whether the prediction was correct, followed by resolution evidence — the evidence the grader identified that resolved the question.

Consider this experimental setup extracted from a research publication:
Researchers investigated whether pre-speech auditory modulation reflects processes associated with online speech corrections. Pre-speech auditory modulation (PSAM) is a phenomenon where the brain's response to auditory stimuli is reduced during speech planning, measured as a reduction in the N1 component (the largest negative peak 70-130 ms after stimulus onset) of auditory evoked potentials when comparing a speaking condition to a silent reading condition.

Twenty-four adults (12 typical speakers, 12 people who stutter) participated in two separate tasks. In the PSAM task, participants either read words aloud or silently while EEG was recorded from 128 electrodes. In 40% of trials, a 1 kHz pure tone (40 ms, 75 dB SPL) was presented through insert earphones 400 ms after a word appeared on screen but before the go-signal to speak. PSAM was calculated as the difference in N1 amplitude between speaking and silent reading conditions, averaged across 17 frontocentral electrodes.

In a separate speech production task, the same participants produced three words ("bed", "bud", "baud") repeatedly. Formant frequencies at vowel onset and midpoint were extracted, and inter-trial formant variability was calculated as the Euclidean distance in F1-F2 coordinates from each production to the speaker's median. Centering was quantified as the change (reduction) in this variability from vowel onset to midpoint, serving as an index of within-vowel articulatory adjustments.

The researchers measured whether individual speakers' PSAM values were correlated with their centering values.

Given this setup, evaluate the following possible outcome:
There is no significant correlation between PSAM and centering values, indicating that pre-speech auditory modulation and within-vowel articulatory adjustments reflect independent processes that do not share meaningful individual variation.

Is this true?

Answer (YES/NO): YES